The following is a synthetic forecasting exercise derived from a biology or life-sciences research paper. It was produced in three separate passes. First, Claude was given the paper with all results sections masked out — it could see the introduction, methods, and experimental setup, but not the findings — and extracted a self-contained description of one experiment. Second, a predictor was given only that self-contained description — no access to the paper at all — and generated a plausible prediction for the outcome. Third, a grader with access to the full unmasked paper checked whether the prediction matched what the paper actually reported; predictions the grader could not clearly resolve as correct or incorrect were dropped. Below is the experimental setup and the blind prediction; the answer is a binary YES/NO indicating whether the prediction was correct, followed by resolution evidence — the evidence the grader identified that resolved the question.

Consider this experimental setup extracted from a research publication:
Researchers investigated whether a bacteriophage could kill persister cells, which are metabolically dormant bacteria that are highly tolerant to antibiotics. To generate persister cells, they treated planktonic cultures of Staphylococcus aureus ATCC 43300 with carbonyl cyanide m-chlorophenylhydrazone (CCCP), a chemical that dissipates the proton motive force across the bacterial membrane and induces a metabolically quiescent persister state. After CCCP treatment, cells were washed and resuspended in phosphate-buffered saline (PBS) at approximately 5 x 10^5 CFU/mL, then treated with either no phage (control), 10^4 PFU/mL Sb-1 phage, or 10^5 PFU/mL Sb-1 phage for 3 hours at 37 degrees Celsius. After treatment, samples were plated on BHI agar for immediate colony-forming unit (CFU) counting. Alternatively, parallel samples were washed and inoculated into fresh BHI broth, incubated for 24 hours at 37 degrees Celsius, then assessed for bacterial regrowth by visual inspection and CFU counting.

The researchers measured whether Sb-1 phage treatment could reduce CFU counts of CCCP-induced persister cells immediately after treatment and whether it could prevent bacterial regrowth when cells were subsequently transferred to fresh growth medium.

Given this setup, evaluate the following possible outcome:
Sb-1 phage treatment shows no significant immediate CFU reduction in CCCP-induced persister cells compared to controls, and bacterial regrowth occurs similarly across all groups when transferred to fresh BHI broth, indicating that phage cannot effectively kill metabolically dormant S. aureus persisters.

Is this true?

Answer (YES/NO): NO